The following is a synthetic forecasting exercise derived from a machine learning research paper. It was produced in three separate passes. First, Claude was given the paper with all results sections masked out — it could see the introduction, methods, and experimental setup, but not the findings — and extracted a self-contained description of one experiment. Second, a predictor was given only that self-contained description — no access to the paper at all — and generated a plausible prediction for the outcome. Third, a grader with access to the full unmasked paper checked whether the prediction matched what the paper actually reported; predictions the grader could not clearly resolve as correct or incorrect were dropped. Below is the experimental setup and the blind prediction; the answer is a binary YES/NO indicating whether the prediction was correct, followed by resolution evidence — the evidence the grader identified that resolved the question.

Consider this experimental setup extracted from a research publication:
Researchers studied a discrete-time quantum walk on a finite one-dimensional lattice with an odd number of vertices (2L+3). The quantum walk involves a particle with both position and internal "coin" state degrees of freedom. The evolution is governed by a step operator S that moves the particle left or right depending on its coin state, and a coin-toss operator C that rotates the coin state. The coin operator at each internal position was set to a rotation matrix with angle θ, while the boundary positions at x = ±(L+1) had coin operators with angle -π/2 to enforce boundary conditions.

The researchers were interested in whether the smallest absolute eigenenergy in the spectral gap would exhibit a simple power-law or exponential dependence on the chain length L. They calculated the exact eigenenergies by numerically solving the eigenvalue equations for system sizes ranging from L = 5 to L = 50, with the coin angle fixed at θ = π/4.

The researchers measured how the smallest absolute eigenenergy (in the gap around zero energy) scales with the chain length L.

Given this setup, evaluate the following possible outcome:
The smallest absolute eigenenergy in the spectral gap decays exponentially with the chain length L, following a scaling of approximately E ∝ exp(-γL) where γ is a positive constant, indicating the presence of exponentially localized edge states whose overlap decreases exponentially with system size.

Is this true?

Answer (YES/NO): YES